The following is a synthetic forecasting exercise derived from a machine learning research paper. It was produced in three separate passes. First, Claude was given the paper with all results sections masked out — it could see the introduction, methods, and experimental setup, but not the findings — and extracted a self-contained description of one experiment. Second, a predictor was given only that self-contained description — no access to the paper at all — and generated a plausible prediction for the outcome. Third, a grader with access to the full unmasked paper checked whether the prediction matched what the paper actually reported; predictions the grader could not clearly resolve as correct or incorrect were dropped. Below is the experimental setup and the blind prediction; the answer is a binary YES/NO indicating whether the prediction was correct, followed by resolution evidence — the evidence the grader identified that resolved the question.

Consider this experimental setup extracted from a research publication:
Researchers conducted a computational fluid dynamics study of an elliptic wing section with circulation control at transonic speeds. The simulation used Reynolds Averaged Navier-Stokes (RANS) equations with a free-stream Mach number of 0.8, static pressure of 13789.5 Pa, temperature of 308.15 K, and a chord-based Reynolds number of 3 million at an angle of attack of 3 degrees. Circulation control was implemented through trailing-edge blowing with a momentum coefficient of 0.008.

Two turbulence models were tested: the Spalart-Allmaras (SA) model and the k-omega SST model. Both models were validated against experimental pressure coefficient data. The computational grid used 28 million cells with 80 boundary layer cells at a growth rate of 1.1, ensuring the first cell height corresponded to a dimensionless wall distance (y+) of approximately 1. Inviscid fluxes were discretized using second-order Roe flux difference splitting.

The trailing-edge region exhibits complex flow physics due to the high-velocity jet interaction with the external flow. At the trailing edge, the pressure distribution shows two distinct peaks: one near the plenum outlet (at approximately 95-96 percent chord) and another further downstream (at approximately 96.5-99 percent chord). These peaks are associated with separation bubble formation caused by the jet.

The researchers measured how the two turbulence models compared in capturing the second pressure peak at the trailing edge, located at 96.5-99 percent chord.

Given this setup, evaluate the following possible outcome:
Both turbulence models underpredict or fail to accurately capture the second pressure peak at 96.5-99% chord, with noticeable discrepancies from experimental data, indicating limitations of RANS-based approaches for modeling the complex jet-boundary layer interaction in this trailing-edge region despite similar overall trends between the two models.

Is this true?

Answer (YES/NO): NO